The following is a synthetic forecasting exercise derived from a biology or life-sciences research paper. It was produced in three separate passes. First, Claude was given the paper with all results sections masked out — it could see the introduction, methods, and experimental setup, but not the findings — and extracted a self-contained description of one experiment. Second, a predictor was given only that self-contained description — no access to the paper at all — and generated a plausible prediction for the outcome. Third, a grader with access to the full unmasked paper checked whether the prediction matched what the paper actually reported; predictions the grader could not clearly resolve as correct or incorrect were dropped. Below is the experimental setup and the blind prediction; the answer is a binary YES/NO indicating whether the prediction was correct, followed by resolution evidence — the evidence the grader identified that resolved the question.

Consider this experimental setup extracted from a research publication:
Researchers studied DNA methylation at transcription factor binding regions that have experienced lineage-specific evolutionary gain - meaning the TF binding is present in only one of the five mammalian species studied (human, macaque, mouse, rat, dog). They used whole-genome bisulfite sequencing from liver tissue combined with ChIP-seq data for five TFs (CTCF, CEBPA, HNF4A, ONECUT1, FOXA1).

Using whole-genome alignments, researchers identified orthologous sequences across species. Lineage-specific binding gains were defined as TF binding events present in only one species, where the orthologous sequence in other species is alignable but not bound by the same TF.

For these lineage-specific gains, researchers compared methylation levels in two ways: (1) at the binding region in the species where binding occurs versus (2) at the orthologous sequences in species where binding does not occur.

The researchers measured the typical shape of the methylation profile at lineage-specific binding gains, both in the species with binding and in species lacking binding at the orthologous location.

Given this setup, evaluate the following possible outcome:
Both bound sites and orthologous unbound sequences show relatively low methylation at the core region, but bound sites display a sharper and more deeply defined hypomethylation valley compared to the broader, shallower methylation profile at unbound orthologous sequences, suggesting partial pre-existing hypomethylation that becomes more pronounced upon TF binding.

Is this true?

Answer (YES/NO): NO